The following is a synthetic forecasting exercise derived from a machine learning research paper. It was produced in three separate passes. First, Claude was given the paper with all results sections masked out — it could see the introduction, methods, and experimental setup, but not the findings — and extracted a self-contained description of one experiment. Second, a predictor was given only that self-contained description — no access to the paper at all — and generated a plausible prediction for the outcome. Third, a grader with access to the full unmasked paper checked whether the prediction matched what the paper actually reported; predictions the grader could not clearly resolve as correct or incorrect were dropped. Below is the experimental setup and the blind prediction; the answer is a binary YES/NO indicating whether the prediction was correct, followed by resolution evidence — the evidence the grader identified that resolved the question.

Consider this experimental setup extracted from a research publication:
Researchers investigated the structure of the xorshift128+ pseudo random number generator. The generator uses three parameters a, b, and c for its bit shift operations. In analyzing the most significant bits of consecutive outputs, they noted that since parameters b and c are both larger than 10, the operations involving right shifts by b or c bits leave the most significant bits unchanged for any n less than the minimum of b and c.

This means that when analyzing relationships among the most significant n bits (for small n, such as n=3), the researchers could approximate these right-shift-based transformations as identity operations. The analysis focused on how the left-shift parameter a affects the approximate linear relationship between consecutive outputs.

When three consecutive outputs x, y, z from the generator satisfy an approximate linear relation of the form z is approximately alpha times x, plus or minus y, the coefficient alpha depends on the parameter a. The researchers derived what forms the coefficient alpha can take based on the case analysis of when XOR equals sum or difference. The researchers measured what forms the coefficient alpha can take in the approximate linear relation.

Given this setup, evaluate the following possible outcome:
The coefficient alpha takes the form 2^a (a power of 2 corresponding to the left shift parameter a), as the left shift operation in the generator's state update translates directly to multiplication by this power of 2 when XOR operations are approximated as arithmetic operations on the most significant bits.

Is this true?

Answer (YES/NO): NO